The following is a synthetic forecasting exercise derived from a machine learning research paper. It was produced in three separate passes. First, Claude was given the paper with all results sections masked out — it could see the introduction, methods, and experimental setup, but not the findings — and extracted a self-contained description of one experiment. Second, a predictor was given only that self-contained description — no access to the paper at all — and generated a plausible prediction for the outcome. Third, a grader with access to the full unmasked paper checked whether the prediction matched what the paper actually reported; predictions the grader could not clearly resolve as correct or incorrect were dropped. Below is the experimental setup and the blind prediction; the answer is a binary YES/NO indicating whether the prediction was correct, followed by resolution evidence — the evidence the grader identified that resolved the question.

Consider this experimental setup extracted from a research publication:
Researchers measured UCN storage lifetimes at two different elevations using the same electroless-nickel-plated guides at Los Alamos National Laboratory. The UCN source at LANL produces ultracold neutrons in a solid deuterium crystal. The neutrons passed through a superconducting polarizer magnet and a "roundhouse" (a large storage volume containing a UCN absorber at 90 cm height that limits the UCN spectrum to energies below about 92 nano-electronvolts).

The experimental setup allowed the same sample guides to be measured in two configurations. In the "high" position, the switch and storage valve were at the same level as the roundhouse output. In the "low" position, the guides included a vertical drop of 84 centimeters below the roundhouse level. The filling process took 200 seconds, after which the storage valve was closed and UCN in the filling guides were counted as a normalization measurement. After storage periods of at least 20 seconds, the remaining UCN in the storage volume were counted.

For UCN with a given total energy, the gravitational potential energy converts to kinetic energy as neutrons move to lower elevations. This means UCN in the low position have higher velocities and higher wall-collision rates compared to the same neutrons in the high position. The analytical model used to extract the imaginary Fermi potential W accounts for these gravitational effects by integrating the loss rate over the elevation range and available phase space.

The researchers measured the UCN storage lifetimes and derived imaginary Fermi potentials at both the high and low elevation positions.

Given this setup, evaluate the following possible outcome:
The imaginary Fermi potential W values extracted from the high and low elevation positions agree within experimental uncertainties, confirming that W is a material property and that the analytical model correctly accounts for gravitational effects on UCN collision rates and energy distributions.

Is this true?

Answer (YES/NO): YES